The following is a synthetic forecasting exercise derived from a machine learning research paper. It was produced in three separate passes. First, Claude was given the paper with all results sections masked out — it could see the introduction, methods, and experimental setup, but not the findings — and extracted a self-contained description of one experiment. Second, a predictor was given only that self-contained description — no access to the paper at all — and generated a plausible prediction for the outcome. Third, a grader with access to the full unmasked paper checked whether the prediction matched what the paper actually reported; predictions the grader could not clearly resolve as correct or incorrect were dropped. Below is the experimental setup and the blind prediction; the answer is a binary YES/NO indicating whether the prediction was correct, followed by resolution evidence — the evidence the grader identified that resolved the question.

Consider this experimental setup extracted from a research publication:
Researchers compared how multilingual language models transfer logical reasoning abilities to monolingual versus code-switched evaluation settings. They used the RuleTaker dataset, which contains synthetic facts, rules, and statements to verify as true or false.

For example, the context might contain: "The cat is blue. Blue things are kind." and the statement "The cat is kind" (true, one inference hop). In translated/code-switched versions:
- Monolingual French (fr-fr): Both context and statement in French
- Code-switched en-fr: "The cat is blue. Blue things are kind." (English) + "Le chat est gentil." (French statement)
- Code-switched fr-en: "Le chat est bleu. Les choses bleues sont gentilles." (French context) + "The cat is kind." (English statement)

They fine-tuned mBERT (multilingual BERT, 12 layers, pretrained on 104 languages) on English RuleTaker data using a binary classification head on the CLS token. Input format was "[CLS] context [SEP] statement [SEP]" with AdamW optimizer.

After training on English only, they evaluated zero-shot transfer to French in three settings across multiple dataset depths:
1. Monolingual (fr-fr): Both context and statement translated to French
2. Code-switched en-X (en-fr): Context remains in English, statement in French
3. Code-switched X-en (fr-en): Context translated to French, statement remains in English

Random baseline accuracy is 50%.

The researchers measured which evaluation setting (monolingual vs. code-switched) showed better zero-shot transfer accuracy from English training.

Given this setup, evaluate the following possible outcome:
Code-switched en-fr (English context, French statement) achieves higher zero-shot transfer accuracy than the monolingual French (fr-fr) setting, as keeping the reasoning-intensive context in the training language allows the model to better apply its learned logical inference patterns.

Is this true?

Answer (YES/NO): NO